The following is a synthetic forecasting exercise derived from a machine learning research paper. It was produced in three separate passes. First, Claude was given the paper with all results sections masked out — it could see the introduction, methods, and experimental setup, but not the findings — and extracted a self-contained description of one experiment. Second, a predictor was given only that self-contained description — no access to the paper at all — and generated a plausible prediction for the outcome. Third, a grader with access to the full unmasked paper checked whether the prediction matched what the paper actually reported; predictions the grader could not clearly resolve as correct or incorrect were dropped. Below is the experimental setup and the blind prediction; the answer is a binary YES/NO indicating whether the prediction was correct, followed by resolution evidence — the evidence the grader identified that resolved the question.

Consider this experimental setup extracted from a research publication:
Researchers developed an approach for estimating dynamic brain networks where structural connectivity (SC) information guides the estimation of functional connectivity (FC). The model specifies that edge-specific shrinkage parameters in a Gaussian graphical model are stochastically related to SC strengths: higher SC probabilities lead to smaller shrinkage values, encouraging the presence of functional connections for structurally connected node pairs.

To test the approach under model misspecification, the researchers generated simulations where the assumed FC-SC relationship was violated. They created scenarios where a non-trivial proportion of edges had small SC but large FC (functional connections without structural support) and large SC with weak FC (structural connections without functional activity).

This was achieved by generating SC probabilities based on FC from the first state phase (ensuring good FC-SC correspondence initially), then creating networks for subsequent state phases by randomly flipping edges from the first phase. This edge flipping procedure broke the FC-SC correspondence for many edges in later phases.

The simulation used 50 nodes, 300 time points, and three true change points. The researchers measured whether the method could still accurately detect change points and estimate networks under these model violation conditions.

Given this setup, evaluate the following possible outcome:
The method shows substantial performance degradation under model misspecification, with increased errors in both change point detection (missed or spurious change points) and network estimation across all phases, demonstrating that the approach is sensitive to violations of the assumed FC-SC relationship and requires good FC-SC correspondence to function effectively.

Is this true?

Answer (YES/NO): NO